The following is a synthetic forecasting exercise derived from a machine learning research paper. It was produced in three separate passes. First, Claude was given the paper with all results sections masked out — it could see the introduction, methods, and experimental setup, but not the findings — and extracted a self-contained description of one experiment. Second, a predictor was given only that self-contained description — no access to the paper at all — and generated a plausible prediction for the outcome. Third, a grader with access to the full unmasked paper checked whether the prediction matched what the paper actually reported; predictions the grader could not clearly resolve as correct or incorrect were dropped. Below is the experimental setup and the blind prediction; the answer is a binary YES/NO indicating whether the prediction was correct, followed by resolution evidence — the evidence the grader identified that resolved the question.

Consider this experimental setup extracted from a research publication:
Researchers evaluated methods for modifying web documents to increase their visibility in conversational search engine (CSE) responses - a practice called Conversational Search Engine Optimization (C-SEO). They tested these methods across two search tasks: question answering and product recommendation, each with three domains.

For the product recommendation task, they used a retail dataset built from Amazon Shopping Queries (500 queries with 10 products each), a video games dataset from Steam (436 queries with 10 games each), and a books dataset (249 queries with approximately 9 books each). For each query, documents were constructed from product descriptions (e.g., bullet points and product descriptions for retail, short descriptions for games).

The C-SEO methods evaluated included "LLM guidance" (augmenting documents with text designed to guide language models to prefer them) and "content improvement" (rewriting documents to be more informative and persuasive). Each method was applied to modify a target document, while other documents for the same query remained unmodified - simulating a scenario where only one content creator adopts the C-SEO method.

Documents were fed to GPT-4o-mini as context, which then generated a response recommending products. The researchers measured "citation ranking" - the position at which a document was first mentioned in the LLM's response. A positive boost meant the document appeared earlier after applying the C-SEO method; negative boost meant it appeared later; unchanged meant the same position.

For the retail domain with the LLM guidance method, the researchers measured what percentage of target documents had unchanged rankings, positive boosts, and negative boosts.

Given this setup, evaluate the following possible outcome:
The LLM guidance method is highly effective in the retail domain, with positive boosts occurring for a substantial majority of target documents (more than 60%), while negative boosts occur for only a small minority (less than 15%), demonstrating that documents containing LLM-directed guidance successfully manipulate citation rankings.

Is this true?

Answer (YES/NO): NO